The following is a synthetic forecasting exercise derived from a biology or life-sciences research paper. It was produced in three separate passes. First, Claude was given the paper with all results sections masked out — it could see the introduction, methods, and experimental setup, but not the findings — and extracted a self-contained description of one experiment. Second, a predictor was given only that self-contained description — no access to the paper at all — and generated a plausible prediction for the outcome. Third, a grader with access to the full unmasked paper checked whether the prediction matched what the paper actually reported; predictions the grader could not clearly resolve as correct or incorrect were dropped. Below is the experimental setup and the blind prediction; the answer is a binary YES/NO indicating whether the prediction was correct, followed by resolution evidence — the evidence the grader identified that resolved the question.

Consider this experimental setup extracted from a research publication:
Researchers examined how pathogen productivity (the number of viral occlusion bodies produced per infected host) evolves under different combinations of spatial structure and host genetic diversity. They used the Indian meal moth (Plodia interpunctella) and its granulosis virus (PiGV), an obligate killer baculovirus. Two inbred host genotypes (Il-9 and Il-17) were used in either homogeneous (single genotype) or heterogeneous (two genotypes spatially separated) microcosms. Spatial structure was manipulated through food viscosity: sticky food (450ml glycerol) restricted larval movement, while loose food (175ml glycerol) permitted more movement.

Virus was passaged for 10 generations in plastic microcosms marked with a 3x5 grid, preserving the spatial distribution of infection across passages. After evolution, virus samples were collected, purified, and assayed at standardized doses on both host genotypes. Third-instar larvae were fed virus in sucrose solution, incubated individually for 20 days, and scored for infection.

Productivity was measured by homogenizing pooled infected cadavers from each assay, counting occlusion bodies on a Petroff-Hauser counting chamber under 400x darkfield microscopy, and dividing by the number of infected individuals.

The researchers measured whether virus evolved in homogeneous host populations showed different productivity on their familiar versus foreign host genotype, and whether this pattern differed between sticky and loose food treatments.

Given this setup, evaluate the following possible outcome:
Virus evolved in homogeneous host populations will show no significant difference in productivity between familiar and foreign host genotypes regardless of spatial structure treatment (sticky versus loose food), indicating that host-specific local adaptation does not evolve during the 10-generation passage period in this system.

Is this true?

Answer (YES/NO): NO